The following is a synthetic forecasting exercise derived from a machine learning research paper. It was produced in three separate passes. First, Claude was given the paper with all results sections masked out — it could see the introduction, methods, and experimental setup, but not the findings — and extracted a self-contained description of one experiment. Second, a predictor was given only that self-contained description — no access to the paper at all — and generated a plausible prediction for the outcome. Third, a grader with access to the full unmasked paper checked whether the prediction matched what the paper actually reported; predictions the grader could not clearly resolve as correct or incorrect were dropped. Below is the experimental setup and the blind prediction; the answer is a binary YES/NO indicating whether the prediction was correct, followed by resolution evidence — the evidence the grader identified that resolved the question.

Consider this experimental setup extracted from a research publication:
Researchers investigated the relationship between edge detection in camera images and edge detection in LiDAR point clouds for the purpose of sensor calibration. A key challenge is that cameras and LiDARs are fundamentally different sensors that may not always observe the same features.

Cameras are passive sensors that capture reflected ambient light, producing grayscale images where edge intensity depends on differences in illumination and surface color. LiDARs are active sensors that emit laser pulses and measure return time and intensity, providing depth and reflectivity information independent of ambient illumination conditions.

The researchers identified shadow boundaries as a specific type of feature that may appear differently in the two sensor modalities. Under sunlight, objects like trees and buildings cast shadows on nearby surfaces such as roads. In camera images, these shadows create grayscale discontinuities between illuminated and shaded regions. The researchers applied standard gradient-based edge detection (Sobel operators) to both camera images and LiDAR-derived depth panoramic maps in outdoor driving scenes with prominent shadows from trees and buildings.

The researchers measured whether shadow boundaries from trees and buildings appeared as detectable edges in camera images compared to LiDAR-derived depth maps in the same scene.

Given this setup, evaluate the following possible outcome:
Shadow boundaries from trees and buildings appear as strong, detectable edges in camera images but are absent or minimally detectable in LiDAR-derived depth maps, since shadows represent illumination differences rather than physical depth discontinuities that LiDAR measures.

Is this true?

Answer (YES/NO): YES